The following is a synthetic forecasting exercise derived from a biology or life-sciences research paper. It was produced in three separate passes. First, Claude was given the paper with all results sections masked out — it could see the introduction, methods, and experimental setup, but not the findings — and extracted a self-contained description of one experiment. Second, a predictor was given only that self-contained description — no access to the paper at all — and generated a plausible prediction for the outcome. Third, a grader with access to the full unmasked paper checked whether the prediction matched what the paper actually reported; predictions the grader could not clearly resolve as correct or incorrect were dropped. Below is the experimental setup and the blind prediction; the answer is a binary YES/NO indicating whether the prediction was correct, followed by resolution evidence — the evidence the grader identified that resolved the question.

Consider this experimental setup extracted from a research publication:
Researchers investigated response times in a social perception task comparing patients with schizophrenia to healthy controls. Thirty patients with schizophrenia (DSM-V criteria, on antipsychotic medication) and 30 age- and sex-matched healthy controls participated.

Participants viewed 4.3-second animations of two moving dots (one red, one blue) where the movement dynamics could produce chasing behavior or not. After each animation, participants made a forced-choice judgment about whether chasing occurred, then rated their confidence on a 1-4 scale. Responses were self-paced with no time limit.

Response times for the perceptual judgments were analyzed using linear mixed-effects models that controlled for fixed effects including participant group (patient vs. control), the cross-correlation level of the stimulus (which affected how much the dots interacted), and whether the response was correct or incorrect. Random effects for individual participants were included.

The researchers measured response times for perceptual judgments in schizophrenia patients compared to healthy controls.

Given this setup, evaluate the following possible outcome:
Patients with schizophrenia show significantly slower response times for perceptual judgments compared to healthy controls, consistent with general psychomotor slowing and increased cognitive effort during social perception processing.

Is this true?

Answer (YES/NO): YES